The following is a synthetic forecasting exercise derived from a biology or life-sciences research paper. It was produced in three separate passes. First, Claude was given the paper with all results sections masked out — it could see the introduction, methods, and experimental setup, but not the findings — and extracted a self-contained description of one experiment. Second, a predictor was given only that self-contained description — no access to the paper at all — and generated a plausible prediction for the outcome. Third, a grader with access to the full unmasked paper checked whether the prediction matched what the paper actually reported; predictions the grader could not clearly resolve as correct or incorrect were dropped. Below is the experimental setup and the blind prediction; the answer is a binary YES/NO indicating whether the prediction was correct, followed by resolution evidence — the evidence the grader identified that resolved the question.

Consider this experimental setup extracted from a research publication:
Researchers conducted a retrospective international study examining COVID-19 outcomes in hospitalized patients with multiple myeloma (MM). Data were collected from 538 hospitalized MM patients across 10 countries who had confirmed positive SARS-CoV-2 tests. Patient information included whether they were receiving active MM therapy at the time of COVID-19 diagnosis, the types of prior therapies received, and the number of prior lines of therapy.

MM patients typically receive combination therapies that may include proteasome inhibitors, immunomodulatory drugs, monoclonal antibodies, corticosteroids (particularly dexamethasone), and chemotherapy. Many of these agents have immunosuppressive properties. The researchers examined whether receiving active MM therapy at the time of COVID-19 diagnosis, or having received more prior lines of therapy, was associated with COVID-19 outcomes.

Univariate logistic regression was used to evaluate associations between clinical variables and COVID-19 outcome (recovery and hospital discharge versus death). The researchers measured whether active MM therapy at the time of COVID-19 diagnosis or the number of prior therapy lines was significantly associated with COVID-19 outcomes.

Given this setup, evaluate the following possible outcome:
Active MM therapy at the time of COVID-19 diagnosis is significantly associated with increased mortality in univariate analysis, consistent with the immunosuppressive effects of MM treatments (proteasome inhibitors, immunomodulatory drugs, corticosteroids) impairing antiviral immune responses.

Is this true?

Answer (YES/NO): NO